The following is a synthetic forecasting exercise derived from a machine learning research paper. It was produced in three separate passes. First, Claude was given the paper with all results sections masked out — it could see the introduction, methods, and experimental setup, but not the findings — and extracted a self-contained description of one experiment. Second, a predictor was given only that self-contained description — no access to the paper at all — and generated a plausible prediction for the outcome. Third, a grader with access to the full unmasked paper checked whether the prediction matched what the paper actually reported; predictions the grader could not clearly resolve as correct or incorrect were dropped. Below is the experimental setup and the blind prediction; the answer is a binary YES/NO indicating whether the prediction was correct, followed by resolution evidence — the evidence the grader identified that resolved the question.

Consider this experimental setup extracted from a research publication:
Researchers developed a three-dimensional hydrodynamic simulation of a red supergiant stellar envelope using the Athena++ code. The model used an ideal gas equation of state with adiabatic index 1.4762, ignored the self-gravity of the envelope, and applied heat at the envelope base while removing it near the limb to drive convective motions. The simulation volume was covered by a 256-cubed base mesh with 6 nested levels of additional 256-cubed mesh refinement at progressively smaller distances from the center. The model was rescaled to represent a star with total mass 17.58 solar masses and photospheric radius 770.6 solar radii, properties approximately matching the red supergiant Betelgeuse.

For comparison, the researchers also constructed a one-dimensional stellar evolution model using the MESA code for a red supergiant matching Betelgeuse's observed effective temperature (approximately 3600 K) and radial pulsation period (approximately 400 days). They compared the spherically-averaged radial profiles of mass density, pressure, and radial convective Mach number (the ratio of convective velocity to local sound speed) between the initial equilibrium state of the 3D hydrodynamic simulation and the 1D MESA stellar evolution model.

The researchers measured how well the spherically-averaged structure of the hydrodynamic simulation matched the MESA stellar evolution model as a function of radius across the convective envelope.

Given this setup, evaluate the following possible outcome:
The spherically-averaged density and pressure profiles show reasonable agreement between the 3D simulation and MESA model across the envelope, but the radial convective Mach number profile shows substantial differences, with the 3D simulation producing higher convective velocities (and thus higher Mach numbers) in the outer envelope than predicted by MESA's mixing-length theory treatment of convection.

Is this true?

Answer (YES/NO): NO